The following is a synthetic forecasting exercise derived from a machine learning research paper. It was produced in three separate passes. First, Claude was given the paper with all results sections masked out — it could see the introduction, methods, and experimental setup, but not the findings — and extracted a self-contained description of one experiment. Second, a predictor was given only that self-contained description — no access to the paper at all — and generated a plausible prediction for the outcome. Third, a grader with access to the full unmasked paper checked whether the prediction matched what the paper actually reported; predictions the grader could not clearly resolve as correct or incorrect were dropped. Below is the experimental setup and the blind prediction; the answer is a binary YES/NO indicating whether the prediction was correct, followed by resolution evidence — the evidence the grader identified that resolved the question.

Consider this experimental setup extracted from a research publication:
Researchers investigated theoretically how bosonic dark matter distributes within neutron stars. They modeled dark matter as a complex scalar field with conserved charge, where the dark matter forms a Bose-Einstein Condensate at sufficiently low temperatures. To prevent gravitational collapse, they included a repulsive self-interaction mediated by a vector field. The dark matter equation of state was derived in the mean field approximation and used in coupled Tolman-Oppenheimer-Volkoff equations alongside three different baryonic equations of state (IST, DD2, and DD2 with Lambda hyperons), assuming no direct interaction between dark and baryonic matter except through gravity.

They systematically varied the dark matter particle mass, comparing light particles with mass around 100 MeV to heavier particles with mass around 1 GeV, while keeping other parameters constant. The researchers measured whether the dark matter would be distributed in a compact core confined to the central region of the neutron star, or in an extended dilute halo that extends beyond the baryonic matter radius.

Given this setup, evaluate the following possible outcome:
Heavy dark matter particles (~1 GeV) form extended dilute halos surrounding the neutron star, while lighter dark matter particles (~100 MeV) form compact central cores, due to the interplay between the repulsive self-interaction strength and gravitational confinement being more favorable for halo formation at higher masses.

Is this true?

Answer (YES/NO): NO